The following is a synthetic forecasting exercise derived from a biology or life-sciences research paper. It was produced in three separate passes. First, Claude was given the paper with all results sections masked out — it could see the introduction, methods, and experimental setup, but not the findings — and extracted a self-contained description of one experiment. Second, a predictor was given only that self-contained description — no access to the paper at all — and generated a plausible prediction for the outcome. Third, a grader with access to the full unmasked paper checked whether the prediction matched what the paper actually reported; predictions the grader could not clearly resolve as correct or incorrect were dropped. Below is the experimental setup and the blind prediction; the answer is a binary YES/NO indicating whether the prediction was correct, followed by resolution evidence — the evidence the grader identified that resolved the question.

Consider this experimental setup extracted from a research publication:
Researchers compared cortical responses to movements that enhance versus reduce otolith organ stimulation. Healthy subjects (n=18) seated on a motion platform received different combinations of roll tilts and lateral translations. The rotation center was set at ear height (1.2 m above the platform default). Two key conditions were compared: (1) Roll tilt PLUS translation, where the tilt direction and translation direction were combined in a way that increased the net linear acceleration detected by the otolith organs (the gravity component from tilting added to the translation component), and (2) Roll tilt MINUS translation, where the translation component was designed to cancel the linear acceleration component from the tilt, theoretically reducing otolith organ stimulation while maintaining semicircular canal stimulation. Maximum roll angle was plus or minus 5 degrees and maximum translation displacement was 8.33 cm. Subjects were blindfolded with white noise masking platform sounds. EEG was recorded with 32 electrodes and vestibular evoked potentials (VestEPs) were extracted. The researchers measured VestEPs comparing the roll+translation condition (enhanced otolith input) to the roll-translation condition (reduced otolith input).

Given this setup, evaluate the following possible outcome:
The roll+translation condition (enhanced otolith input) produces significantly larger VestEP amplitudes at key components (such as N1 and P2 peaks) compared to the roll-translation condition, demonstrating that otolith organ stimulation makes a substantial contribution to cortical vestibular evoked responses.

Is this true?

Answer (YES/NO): YES